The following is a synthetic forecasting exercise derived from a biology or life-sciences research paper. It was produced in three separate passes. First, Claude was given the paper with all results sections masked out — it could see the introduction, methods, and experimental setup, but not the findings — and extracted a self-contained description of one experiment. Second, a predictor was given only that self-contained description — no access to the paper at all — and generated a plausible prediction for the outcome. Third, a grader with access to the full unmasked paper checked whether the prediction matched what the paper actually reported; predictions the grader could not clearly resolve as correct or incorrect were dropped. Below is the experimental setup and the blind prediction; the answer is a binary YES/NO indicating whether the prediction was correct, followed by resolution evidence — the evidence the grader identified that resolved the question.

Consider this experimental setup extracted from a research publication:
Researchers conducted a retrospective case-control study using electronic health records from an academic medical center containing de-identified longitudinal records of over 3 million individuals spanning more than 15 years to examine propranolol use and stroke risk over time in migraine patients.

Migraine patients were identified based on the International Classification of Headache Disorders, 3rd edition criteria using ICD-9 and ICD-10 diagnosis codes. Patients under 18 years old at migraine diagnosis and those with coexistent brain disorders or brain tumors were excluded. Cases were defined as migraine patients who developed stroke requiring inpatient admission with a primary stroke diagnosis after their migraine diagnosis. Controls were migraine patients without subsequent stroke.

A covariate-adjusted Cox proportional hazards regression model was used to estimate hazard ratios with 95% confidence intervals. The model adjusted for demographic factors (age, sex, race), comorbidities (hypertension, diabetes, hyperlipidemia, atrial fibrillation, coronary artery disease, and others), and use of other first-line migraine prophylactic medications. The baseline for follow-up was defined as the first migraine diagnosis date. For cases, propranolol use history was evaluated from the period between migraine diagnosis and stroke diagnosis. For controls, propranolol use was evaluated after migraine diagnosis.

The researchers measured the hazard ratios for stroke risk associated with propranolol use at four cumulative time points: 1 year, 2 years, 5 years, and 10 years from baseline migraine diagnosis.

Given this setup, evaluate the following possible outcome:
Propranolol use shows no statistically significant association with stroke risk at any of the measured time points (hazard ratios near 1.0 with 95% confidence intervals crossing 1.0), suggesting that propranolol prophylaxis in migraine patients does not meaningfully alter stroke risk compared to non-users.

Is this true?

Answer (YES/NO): NO